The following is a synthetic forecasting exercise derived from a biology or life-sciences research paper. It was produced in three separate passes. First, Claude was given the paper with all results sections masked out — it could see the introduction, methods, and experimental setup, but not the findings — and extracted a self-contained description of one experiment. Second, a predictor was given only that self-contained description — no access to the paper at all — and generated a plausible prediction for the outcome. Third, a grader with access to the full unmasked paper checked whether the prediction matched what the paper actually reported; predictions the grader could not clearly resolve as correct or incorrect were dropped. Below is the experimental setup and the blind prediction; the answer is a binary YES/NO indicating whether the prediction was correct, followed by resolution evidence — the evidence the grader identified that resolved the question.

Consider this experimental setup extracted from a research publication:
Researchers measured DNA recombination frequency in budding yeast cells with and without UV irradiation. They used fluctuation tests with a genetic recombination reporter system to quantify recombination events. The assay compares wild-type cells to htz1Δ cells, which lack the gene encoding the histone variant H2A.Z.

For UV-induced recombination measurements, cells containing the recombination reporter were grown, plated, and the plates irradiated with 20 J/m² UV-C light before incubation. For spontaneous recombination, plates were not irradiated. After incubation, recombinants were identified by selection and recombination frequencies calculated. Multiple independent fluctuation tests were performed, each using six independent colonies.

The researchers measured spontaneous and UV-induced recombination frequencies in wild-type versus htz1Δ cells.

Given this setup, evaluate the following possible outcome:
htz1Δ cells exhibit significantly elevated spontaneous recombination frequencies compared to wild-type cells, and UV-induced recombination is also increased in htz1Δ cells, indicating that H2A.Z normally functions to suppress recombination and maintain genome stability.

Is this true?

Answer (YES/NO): NO